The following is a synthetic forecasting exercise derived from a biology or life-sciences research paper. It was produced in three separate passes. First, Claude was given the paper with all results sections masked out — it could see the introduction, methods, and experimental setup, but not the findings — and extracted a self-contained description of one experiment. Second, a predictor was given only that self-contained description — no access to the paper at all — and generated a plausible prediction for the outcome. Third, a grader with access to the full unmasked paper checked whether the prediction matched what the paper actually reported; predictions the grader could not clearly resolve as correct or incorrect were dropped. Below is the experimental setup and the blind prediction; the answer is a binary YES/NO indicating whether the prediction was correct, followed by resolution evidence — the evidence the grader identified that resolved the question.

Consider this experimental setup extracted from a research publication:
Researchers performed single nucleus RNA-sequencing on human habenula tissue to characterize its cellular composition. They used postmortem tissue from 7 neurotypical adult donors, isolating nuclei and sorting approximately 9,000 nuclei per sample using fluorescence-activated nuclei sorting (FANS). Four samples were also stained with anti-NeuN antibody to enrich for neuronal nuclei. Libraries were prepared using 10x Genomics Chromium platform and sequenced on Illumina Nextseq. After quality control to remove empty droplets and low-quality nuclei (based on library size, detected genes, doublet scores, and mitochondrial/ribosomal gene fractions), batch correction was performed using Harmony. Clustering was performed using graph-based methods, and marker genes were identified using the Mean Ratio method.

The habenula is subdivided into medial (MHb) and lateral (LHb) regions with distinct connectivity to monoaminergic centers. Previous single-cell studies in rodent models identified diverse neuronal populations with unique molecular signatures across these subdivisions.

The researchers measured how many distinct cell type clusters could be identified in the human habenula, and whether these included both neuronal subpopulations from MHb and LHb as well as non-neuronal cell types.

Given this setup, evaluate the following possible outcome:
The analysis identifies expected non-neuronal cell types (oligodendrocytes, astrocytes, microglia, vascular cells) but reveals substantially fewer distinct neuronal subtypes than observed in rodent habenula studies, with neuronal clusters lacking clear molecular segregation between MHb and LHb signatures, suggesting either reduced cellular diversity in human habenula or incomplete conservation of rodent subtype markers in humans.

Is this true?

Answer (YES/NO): NO